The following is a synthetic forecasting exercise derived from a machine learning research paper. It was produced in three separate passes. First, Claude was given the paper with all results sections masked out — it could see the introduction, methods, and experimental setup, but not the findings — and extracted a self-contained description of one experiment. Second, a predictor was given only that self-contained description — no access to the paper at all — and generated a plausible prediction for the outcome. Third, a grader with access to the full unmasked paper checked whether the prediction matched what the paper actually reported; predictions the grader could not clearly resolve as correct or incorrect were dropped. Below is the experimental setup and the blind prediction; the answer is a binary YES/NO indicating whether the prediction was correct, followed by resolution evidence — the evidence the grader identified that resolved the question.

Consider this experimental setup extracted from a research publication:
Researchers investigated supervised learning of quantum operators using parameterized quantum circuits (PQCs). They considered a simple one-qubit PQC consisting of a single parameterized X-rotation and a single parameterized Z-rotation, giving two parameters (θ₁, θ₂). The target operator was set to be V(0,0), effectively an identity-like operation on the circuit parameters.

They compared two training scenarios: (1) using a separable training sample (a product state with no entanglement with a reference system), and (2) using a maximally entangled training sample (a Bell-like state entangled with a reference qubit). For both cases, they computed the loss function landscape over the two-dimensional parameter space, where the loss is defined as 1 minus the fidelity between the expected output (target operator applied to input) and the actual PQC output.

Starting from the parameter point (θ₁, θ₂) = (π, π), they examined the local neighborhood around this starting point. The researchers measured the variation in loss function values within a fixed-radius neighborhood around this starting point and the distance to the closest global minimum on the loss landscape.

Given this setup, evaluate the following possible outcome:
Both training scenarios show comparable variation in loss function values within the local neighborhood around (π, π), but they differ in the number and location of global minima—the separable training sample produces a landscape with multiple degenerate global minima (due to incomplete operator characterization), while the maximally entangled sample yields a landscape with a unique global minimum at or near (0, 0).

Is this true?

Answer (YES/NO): NO